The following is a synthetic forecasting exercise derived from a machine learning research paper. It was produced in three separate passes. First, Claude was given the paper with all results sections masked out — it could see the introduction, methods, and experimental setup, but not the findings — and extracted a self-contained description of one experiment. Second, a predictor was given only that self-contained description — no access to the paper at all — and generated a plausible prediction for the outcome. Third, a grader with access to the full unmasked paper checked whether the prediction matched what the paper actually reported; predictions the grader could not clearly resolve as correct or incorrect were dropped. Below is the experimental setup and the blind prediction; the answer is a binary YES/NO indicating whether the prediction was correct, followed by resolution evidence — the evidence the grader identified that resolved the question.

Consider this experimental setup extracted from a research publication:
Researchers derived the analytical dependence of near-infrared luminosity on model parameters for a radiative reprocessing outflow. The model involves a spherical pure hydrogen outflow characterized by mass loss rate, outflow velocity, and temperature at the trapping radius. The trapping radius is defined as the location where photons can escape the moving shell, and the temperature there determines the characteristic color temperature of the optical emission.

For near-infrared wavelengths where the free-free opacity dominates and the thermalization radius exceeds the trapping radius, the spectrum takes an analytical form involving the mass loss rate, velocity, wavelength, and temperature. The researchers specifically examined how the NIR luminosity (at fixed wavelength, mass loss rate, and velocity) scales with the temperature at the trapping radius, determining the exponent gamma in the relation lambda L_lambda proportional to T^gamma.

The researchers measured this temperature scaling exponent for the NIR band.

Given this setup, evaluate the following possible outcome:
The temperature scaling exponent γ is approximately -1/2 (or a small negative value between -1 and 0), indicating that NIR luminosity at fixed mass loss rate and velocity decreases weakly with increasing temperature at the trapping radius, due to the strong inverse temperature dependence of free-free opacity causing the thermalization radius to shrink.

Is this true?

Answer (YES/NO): NO